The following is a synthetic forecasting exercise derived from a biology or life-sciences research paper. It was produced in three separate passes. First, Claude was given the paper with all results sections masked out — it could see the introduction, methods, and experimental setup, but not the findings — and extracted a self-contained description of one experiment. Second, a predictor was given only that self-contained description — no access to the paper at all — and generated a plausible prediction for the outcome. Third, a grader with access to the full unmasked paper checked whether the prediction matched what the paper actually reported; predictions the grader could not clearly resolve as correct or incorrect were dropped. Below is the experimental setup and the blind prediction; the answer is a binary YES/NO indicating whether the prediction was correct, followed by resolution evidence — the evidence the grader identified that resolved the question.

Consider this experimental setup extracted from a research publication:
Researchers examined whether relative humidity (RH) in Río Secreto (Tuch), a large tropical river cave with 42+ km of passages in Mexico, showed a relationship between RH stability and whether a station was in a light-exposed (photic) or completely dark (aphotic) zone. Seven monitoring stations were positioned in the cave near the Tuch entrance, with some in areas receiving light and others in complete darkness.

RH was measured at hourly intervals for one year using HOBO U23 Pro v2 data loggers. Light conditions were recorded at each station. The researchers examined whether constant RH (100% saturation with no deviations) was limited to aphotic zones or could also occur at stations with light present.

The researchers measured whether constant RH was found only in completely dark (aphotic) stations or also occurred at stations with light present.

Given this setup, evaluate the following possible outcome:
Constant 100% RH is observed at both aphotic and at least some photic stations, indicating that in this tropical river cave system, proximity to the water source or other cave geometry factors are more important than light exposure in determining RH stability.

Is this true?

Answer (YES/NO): YES